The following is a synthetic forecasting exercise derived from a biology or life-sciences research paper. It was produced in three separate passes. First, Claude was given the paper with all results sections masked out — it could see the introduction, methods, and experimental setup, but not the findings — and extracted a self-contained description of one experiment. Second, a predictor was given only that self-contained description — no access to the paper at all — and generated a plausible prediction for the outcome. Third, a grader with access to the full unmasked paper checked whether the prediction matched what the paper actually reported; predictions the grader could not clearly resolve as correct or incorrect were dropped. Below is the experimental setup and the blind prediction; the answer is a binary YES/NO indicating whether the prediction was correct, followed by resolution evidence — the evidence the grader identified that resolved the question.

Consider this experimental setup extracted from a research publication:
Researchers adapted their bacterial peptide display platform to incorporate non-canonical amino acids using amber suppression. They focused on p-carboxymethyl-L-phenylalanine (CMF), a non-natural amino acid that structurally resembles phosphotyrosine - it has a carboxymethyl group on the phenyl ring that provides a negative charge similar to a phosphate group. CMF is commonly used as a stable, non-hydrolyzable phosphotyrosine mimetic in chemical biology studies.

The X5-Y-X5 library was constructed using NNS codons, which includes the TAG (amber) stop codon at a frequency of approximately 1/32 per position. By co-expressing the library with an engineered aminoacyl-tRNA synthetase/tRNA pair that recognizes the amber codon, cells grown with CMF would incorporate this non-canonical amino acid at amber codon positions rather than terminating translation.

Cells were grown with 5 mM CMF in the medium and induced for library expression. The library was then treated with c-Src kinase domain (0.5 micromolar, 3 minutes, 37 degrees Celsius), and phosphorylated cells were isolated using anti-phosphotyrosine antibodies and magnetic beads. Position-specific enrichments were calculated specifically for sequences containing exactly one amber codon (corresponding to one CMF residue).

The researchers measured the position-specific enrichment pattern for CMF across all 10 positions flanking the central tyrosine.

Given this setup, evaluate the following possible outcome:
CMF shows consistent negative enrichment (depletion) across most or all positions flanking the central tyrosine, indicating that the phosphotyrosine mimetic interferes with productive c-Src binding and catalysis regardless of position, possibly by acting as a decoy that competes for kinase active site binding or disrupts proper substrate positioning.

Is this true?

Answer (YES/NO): NO